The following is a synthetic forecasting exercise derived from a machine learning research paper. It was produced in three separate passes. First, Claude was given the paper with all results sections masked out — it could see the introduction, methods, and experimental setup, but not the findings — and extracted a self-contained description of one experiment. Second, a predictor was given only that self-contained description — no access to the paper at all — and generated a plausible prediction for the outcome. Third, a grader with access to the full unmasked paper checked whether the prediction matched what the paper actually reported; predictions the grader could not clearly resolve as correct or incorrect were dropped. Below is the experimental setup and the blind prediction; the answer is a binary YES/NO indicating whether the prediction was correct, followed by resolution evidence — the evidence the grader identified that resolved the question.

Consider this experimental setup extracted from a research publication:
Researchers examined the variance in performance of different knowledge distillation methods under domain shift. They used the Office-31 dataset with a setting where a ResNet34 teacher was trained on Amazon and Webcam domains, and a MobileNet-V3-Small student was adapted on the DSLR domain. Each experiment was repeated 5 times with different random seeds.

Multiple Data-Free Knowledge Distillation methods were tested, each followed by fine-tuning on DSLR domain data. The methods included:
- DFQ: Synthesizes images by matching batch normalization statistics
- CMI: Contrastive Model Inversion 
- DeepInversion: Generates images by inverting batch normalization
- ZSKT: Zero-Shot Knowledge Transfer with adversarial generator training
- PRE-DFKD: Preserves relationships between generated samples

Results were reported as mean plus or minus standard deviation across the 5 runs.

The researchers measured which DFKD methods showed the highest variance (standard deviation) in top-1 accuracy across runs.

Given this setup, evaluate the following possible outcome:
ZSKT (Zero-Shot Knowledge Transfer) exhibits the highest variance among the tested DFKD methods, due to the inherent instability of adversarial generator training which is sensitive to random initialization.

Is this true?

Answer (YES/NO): NO